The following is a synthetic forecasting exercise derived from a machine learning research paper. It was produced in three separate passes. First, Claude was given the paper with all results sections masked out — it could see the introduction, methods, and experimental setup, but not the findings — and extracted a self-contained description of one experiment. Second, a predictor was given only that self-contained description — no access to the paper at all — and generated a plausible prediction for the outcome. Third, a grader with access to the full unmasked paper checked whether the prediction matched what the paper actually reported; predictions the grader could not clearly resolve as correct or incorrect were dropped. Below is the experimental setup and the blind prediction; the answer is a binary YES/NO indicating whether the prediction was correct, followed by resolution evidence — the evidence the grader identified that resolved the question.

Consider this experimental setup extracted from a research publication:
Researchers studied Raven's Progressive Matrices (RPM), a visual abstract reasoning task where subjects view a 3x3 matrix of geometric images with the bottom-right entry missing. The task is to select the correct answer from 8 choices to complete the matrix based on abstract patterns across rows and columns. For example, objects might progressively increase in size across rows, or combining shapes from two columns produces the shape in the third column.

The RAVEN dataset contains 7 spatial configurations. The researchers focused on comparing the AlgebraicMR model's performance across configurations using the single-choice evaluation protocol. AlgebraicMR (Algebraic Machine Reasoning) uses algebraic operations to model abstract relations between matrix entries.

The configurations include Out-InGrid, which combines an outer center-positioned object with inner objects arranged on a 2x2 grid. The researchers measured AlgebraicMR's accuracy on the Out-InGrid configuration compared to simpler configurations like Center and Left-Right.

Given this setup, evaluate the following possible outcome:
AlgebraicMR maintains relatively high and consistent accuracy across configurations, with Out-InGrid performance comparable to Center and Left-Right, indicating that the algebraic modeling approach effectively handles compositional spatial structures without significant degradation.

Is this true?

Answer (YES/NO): NO